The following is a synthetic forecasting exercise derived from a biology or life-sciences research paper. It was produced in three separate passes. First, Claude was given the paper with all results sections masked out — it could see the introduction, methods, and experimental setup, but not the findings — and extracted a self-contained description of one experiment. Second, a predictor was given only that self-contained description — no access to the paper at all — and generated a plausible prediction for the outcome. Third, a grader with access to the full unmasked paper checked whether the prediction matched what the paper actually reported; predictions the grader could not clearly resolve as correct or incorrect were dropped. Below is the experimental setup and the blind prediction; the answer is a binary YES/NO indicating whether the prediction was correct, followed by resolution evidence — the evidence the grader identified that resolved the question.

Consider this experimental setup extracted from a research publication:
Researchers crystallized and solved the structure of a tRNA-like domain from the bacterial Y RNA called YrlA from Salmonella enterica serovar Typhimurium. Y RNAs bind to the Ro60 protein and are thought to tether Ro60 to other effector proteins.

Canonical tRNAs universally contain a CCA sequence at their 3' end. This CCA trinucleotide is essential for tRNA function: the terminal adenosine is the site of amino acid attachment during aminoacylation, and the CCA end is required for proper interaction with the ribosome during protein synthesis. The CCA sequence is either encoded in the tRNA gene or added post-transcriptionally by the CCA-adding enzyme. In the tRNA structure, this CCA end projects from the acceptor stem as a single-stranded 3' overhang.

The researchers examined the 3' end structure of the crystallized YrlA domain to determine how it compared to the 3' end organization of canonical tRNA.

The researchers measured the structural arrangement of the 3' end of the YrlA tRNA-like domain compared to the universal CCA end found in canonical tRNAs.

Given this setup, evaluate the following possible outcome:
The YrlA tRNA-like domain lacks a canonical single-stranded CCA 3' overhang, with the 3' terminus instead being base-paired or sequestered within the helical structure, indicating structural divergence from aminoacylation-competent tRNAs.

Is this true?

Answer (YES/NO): YES